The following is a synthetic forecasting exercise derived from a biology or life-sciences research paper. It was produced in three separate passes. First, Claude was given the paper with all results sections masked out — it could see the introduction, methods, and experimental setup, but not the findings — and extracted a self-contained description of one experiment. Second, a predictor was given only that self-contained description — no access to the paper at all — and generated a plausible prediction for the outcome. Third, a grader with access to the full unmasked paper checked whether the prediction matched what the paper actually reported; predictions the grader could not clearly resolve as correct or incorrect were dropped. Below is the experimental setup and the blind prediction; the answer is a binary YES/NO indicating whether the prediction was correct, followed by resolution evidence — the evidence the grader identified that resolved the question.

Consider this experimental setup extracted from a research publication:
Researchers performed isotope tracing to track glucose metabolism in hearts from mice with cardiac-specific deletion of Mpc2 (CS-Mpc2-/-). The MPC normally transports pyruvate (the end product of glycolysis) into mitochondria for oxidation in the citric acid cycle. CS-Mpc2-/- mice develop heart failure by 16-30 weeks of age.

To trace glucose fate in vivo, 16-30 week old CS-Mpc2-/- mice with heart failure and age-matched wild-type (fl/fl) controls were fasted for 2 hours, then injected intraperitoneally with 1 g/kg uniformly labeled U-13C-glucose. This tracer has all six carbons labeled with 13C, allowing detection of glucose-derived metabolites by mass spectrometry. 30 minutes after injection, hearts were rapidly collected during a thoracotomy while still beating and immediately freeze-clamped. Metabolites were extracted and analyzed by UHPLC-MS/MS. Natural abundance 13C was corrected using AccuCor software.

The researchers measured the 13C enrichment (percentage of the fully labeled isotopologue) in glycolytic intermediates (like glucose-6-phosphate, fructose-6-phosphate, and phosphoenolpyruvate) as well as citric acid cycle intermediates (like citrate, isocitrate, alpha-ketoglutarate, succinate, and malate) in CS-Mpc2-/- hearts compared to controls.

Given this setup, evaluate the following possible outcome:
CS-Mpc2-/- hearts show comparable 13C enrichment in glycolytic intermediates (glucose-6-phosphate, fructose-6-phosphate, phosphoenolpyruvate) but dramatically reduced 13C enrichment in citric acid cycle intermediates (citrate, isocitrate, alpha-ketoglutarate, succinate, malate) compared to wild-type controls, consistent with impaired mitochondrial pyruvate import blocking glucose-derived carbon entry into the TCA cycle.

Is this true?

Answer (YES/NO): NO